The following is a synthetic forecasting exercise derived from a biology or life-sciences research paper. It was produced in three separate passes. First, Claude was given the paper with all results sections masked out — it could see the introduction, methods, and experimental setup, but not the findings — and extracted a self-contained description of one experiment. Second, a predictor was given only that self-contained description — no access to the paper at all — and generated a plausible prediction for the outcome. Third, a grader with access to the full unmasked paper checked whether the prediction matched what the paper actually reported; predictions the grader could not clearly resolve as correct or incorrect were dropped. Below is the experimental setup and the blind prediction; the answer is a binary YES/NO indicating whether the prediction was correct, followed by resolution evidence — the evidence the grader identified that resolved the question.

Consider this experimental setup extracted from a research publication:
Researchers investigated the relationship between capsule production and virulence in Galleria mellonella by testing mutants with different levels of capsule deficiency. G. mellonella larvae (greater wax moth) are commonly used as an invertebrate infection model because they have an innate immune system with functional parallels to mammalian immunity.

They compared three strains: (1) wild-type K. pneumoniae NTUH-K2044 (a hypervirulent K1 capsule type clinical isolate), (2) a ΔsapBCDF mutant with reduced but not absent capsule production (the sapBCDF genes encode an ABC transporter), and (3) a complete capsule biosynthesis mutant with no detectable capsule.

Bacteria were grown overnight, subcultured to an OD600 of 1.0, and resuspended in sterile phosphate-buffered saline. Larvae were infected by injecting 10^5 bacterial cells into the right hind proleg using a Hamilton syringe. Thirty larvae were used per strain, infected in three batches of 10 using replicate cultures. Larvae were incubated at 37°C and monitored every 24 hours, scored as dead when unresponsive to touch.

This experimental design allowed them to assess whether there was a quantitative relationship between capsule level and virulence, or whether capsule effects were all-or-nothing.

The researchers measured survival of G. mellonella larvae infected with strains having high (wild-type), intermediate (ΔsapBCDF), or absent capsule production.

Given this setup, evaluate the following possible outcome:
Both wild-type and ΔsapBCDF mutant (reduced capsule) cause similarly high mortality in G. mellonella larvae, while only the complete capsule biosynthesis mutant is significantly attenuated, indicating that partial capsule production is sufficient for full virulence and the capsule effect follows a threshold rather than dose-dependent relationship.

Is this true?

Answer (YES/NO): NO